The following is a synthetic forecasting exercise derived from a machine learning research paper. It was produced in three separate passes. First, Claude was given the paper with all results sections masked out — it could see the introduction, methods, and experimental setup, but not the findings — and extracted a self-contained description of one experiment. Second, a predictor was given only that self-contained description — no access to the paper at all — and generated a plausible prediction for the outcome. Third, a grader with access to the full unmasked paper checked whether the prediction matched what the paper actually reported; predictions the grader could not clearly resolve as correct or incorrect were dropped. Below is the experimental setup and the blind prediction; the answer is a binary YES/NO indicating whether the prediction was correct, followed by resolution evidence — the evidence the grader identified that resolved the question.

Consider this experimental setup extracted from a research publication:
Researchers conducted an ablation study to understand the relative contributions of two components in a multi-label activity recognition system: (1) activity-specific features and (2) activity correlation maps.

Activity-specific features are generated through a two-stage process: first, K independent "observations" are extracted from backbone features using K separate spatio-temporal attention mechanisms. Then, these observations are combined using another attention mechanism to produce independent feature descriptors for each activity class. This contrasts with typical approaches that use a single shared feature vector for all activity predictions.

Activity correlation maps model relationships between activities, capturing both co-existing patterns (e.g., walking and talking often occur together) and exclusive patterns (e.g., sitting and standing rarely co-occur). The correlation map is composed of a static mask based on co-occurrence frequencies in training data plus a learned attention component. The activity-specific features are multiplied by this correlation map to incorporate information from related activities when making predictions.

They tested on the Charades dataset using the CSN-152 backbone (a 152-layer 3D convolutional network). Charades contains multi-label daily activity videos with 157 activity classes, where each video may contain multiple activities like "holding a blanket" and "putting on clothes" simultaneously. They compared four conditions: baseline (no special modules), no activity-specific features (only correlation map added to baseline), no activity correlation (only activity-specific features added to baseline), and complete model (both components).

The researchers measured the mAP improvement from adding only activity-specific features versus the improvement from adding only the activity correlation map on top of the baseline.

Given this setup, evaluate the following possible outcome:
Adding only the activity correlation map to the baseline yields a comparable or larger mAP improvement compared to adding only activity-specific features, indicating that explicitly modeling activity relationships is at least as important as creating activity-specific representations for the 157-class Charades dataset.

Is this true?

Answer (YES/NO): NO